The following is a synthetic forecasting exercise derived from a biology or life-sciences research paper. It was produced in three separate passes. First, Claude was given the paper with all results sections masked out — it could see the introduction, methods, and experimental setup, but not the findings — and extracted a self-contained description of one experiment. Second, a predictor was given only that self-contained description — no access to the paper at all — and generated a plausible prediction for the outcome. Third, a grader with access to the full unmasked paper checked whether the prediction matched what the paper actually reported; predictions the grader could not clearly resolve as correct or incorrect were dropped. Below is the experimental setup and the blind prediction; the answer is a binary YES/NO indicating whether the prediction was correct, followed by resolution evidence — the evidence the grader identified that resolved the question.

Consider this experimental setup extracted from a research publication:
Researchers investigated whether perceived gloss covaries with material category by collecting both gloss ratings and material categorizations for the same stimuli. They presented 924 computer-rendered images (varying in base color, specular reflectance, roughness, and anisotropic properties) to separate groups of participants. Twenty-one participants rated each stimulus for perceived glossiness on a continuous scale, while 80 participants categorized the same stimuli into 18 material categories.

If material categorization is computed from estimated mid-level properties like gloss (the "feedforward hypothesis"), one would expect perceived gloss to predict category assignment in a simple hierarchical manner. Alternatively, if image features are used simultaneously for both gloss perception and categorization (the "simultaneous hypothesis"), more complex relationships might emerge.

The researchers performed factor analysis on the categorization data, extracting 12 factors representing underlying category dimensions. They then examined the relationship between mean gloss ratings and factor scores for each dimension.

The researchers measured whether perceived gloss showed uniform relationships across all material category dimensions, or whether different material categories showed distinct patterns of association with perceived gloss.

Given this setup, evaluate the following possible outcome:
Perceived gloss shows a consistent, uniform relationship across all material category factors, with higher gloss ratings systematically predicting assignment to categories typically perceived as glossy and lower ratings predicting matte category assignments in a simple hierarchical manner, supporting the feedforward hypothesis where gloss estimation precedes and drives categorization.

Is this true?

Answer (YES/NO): NO